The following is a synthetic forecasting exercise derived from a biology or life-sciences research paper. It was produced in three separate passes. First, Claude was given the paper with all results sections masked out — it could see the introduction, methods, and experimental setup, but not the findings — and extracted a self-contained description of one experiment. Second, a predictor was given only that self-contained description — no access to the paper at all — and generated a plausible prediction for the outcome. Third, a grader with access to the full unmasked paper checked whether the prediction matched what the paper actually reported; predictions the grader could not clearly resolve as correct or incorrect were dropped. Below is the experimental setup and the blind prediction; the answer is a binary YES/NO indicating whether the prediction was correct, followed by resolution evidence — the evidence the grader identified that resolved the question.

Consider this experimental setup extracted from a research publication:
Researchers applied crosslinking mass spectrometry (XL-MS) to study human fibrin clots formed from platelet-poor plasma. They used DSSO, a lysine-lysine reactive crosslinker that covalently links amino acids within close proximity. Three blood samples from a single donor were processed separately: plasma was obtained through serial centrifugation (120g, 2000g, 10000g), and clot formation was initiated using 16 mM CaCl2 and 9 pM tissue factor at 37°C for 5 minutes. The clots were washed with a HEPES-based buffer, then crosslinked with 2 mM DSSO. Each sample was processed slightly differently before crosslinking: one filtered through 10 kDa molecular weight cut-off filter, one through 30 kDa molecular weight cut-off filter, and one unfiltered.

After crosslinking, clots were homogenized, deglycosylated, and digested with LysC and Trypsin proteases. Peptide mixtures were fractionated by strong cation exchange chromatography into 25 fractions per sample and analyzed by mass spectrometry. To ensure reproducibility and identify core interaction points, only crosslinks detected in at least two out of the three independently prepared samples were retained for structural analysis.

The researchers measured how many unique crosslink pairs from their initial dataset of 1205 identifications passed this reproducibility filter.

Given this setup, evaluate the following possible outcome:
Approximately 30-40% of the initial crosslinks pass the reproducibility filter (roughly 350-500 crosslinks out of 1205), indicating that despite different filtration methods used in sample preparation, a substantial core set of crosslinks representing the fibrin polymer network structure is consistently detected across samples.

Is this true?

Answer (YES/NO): YES